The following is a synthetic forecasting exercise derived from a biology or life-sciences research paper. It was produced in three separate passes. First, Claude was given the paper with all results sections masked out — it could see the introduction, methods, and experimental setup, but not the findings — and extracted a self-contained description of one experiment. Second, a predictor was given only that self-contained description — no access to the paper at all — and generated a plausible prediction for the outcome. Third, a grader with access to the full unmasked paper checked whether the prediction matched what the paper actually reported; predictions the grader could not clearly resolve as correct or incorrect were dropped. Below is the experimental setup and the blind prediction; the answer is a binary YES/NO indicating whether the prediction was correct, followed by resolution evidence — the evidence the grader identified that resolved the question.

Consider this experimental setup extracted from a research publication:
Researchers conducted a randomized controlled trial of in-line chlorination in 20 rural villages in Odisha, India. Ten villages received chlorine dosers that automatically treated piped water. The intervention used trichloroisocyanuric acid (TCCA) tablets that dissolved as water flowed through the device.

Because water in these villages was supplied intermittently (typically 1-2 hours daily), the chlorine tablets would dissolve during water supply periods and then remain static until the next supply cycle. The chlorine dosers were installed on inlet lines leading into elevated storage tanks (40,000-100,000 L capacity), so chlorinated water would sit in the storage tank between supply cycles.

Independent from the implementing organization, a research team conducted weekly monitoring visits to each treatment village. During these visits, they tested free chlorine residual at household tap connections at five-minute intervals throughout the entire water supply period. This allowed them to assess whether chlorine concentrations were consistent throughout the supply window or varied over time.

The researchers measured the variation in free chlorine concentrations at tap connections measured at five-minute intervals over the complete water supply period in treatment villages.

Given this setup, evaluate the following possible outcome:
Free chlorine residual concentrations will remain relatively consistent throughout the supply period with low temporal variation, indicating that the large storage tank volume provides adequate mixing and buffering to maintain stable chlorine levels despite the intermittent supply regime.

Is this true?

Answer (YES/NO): YES